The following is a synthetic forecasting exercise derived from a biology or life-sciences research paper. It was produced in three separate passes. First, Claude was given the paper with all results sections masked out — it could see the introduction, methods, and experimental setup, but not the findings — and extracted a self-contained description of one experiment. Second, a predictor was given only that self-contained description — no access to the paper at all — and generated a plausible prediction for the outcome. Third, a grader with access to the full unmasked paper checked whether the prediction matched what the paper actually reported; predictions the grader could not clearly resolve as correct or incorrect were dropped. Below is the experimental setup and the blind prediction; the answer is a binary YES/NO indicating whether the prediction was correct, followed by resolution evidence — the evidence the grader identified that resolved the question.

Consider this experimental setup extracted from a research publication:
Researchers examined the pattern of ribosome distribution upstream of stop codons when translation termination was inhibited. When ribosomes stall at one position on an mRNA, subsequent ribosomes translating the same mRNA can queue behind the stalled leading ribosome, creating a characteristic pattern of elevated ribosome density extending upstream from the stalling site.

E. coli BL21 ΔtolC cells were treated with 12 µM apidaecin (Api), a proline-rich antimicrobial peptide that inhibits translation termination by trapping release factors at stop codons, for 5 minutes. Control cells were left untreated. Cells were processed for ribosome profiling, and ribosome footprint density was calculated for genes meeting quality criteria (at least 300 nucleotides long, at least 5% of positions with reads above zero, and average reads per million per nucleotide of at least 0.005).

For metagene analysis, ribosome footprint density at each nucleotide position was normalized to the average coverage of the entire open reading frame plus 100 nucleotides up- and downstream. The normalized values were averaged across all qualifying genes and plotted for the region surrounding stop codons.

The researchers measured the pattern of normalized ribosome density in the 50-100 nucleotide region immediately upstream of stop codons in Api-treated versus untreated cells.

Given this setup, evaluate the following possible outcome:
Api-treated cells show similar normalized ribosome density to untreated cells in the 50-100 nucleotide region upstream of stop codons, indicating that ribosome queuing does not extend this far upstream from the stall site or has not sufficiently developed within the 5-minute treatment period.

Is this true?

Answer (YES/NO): NO